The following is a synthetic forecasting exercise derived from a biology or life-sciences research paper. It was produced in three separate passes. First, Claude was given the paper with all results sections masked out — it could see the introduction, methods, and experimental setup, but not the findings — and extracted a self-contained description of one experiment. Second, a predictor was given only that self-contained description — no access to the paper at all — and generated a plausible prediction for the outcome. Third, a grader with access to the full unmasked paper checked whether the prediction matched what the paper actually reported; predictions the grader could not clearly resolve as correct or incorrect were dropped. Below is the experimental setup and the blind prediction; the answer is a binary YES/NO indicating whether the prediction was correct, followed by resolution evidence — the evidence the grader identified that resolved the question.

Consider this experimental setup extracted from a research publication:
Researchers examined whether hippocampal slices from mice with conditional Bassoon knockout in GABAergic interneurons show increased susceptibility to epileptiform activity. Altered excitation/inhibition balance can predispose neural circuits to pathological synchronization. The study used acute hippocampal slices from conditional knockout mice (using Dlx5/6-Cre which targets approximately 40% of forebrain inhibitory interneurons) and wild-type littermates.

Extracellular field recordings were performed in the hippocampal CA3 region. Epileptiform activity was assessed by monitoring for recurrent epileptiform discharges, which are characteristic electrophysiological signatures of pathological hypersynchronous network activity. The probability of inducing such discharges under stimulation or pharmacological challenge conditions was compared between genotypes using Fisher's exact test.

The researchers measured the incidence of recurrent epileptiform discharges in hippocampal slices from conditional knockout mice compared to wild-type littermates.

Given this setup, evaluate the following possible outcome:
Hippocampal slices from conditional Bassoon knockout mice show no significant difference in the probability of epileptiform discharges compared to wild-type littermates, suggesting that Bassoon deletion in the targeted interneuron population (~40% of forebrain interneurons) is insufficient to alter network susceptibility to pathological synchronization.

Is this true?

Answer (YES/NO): NO